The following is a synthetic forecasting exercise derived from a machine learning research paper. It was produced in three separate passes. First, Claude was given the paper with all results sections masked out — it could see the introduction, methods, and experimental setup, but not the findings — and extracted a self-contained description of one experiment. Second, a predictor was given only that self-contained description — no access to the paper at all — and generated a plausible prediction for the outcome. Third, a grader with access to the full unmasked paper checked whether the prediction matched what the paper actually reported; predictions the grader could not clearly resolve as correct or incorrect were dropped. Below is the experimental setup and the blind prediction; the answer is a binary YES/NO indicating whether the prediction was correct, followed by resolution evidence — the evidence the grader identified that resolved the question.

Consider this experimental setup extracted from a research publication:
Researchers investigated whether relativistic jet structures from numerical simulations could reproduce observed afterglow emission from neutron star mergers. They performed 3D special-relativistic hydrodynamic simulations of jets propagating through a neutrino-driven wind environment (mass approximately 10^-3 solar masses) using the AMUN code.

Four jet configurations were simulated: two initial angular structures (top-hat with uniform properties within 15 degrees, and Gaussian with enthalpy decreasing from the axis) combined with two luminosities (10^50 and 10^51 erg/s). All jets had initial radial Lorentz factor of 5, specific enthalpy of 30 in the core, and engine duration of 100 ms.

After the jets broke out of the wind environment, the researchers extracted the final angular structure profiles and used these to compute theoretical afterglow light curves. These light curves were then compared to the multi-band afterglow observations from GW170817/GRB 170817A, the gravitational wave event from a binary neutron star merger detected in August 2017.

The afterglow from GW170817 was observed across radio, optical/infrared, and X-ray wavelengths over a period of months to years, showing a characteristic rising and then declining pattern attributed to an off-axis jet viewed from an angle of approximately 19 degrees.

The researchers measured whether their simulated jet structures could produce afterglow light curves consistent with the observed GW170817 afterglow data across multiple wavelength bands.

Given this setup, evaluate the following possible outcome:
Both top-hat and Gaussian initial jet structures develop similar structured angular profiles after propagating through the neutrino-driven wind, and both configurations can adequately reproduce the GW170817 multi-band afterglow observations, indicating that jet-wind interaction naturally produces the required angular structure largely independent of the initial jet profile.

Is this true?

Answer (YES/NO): YES